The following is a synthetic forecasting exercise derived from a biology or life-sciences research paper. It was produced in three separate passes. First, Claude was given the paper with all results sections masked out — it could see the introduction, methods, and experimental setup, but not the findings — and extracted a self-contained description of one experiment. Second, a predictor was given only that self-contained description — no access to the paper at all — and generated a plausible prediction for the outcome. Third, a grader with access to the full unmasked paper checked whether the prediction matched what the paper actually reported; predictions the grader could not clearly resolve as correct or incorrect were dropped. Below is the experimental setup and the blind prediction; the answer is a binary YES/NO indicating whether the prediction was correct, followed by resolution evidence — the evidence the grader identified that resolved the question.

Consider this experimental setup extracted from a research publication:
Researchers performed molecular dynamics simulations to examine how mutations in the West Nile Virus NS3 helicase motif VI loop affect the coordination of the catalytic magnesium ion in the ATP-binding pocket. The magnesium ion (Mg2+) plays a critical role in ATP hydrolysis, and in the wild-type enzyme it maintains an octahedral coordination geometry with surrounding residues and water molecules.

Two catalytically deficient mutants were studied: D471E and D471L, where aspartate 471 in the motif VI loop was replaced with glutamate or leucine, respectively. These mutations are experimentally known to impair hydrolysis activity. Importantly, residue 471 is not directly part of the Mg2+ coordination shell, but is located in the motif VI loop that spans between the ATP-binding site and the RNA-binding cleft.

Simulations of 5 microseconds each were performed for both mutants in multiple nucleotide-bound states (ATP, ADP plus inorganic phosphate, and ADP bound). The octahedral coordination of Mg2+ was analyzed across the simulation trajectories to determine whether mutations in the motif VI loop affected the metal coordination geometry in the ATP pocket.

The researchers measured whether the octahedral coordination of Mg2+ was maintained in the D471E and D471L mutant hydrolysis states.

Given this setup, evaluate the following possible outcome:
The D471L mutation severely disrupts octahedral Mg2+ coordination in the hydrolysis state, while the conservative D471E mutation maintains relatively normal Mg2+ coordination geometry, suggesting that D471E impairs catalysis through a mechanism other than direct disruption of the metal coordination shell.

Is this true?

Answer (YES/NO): NO